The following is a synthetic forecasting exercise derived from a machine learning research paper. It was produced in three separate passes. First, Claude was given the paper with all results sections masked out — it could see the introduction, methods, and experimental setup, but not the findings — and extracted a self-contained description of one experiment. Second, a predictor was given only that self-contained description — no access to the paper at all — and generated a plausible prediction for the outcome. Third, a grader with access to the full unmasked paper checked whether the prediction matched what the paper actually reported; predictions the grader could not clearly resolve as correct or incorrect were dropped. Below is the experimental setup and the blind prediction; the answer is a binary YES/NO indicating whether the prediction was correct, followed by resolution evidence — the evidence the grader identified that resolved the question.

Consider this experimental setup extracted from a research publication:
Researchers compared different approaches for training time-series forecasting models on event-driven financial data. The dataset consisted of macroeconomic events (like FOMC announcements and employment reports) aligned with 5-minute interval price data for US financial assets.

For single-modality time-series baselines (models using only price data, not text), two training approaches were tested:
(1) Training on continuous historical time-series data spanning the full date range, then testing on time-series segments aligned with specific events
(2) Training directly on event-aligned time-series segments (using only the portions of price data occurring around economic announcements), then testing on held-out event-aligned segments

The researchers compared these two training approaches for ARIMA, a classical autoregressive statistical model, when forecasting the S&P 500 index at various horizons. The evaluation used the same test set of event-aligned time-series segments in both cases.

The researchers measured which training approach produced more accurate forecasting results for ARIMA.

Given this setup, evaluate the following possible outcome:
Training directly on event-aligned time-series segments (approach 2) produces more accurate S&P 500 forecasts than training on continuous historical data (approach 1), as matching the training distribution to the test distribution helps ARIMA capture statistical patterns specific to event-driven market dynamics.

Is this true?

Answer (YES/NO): YES